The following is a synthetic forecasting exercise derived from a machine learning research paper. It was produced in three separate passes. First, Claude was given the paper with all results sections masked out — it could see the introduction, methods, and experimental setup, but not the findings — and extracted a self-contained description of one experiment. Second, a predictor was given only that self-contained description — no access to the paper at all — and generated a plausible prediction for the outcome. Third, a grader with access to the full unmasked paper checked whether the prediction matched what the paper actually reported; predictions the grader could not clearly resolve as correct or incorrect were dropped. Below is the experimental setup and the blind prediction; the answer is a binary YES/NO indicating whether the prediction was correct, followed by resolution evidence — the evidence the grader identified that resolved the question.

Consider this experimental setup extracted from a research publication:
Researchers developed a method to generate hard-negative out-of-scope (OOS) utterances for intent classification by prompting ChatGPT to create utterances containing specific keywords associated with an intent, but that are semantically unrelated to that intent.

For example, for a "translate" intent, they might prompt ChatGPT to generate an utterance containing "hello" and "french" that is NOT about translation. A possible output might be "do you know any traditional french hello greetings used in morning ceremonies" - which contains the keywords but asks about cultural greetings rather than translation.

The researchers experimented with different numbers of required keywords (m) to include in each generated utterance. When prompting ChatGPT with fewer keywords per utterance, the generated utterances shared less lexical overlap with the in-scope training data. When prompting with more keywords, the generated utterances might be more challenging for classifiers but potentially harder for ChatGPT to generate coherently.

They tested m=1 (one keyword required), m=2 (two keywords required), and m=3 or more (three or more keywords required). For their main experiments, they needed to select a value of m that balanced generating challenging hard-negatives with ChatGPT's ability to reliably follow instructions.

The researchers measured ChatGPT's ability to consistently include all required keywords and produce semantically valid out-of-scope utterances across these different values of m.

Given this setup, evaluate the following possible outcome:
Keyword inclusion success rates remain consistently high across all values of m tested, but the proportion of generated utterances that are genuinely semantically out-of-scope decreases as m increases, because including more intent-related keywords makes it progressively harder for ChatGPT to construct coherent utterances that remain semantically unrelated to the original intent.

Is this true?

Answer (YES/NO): NO